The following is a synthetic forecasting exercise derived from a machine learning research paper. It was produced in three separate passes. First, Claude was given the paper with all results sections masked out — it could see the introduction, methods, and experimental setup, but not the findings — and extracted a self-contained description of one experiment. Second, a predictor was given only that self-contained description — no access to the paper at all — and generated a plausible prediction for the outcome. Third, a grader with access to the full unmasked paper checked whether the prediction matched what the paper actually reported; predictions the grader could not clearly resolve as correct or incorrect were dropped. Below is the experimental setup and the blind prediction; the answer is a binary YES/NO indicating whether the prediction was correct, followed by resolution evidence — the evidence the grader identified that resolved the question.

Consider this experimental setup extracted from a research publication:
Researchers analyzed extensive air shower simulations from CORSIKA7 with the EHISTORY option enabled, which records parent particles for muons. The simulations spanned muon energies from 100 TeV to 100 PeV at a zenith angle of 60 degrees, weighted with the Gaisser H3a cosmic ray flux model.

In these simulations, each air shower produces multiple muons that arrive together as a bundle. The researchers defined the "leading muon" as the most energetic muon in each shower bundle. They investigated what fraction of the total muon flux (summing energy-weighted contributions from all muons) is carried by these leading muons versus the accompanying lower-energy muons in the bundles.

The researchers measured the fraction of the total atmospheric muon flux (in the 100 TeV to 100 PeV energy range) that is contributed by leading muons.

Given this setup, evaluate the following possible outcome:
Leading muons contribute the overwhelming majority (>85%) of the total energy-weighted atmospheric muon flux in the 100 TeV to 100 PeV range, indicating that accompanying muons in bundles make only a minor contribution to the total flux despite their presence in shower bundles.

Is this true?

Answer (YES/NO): YES